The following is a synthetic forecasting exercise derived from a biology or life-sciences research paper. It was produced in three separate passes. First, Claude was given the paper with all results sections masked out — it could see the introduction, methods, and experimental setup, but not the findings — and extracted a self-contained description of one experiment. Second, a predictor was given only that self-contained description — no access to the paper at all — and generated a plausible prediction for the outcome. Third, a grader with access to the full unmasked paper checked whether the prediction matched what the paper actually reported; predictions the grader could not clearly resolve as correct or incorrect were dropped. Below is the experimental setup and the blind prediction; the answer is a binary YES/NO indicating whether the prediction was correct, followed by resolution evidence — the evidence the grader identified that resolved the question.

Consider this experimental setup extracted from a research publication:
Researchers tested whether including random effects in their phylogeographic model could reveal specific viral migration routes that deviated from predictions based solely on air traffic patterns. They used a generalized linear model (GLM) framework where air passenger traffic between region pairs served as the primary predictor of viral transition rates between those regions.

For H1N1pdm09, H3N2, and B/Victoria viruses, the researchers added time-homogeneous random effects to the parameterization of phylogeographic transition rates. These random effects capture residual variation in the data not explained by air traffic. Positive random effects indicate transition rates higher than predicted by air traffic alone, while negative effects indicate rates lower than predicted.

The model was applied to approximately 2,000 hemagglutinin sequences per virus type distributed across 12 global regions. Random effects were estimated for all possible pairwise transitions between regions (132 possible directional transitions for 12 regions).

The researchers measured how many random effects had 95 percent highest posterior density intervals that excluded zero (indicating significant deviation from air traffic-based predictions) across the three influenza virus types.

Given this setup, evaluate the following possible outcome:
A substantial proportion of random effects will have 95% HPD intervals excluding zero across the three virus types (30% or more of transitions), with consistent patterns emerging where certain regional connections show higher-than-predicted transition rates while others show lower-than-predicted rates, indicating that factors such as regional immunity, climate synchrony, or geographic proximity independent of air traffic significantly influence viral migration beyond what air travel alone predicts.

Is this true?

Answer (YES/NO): NO